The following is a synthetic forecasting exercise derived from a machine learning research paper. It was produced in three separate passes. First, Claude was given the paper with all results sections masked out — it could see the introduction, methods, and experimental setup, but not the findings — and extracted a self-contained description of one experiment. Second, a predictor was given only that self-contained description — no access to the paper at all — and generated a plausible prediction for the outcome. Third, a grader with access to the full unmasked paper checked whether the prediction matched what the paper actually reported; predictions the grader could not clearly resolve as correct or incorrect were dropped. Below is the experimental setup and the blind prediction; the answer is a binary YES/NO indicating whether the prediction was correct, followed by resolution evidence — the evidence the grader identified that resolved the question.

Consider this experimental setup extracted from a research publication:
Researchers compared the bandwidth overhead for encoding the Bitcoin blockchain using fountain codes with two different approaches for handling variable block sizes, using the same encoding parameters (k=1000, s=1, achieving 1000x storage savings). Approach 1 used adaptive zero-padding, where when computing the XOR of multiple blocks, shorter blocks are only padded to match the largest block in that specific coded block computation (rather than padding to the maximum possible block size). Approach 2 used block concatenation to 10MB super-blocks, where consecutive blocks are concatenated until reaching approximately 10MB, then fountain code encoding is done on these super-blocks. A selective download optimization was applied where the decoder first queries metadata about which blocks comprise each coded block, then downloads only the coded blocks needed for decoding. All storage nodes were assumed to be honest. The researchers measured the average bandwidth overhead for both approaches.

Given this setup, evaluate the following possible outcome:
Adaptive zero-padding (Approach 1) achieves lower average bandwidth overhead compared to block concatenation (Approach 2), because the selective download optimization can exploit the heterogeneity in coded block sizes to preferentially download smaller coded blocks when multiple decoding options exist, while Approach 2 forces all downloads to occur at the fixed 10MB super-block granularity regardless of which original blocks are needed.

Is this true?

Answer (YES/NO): NO